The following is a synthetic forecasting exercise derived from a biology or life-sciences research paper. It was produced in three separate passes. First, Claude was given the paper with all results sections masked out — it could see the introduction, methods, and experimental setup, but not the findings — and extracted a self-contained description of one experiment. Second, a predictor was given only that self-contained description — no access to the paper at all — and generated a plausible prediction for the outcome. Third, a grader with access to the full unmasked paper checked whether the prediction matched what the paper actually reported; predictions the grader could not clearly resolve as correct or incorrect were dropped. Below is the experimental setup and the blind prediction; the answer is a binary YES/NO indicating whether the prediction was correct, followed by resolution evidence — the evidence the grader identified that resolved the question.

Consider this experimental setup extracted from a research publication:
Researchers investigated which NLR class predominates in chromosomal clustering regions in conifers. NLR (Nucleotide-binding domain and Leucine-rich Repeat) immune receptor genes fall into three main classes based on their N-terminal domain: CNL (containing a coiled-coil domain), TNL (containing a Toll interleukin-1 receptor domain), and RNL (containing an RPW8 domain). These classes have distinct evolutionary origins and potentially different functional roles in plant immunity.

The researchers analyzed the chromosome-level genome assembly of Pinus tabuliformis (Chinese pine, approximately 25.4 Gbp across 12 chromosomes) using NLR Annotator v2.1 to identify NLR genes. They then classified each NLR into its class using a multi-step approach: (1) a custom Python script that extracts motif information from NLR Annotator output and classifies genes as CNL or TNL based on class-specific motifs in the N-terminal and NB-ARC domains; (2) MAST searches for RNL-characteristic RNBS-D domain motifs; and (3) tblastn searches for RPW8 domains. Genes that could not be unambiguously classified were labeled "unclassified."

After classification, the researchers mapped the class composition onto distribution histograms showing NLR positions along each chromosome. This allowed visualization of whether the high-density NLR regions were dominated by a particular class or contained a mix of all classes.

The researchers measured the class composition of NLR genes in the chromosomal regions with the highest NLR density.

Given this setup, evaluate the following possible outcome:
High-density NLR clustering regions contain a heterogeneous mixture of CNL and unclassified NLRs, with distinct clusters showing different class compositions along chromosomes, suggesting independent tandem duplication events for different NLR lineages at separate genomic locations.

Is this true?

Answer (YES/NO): NO